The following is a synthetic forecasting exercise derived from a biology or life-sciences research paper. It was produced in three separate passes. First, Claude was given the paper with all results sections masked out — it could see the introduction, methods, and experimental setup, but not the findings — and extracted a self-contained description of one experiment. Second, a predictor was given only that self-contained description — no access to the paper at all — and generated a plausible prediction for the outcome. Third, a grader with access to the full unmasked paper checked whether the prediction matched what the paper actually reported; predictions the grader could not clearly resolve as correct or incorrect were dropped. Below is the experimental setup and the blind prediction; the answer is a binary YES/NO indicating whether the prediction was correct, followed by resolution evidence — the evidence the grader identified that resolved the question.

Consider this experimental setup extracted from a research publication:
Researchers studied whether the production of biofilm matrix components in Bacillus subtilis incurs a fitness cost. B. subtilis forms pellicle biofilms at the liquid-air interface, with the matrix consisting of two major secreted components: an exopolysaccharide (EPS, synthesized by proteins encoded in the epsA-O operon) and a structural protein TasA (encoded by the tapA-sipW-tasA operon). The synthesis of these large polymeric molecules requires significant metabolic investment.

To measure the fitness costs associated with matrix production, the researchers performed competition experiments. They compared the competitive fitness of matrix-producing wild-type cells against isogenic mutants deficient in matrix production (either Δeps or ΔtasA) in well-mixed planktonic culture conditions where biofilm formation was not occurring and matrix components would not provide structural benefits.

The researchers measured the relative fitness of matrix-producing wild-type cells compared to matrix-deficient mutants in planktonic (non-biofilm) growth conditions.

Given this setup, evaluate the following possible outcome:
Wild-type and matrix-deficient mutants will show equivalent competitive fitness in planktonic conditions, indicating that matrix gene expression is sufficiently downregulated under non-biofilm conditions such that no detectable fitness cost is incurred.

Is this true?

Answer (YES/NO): NO